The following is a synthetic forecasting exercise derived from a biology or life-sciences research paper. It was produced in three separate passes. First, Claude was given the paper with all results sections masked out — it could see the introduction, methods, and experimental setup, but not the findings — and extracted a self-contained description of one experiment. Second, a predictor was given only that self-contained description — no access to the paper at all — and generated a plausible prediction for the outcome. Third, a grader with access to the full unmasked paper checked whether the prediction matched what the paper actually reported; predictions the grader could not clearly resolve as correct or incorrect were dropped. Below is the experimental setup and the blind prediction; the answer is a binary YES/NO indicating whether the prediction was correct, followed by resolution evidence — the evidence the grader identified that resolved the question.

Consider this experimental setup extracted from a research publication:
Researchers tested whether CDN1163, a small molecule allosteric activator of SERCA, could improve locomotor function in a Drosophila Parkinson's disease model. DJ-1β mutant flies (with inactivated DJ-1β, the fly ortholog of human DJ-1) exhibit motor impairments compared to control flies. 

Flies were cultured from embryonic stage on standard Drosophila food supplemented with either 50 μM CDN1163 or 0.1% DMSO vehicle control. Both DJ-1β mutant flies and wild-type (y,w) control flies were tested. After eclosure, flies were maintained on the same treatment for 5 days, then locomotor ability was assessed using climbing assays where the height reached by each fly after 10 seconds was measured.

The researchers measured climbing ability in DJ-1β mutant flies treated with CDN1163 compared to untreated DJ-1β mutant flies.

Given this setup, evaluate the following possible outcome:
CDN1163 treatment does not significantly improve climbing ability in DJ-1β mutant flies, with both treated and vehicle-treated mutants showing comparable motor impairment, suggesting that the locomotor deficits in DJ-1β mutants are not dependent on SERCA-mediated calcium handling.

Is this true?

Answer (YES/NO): NO